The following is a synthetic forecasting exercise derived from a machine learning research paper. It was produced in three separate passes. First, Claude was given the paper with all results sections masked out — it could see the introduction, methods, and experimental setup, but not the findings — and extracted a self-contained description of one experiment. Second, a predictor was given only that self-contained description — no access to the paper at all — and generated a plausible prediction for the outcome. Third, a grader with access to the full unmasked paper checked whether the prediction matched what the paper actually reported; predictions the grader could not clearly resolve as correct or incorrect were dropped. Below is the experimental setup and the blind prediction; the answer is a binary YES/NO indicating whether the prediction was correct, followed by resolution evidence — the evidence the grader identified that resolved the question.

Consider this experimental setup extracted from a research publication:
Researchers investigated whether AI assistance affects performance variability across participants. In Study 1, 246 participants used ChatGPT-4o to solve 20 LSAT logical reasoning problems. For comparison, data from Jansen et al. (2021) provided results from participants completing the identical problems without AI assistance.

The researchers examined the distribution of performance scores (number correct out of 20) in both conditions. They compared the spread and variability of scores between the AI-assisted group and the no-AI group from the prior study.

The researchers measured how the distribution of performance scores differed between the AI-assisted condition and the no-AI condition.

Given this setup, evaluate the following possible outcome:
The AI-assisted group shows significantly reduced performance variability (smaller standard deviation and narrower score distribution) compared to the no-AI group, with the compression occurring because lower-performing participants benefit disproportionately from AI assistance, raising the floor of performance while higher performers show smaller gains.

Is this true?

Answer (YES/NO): NO